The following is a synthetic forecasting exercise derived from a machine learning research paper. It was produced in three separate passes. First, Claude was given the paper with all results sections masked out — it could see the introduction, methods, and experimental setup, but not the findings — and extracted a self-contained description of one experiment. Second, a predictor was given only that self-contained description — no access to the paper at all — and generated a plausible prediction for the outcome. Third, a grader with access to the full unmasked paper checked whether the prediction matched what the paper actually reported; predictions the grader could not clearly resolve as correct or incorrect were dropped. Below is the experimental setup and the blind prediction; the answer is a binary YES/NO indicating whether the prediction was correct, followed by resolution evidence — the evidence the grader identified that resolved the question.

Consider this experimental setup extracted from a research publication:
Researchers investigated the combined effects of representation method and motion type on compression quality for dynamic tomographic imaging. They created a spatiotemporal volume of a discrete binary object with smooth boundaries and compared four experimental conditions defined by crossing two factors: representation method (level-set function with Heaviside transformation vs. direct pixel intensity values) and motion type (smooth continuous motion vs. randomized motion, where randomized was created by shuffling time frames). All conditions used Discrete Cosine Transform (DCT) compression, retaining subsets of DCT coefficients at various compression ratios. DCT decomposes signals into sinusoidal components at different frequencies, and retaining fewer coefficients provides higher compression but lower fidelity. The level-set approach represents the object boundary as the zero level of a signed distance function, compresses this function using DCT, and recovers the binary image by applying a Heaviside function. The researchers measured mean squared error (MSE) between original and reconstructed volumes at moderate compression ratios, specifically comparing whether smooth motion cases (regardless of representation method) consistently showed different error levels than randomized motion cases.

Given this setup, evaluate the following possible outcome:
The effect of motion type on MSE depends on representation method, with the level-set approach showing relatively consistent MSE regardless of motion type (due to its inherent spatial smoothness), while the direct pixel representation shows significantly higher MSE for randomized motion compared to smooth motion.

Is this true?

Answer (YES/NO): NO